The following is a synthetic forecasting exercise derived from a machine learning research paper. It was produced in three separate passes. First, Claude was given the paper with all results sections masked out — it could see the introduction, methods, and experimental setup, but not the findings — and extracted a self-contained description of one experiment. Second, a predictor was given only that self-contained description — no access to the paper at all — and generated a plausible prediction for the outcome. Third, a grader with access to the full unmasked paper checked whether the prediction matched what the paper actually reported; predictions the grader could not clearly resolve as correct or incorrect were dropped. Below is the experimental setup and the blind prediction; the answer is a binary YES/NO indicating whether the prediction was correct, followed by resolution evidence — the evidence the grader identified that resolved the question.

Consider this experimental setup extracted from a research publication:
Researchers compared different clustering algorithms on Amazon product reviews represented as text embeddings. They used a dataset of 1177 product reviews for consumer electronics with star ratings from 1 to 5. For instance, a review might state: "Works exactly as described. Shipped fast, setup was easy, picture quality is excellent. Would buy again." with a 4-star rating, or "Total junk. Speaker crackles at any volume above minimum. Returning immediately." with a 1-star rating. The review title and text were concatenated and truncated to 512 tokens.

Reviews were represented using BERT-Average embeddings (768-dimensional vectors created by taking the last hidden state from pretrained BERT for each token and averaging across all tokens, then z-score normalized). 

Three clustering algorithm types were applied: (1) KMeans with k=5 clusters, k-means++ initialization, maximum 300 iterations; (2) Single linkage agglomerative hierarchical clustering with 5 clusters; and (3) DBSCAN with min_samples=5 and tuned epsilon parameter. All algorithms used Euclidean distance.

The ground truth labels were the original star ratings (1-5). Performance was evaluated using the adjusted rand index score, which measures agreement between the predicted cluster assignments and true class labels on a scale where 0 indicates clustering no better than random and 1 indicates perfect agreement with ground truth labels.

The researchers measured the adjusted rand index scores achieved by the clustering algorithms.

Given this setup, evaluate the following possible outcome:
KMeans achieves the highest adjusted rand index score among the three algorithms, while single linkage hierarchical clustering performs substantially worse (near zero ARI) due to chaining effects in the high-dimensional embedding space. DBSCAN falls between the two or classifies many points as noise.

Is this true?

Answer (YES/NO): NO